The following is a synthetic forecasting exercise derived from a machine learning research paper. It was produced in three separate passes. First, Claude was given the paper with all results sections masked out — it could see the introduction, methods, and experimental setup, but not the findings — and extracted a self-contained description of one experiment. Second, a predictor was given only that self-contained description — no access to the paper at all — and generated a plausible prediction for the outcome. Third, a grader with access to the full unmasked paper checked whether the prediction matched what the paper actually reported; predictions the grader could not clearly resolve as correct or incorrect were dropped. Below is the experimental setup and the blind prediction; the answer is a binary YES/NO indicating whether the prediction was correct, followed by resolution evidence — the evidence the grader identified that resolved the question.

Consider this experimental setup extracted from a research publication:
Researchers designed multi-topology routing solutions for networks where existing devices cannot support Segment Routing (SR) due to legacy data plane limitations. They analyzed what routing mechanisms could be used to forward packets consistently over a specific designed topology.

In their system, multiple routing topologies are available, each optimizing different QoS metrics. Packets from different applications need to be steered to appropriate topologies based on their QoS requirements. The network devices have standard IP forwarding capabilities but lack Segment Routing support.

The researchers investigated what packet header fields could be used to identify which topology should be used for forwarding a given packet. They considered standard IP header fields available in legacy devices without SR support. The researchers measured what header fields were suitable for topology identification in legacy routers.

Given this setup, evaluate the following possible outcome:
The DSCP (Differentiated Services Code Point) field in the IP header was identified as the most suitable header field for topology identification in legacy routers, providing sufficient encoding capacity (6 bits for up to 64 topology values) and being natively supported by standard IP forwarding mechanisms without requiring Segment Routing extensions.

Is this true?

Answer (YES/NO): NO